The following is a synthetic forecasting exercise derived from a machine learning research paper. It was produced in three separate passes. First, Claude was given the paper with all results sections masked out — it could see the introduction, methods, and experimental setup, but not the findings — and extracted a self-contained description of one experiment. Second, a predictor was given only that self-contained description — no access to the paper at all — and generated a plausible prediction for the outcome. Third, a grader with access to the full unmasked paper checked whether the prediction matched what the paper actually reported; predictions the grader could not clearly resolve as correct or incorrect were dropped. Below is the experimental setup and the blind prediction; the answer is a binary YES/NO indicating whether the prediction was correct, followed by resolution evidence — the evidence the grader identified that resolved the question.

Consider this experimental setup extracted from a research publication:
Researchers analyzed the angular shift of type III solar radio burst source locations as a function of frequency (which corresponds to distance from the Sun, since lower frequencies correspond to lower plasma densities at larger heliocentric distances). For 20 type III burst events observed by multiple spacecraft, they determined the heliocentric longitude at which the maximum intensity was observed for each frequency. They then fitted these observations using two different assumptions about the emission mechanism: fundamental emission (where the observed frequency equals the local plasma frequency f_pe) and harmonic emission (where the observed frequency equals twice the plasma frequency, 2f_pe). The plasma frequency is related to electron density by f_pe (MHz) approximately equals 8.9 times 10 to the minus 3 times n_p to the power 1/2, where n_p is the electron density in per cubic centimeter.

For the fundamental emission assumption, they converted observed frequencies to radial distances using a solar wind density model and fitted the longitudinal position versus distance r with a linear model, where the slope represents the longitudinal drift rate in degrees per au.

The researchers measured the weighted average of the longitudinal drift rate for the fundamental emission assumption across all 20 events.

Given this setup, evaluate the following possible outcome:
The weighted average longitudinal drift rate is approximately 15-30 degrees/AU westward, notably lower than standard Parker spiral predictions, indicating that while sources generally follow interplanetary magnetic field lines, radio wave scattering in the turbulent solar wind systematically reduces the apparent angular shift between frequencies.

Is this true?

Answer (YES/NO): NO